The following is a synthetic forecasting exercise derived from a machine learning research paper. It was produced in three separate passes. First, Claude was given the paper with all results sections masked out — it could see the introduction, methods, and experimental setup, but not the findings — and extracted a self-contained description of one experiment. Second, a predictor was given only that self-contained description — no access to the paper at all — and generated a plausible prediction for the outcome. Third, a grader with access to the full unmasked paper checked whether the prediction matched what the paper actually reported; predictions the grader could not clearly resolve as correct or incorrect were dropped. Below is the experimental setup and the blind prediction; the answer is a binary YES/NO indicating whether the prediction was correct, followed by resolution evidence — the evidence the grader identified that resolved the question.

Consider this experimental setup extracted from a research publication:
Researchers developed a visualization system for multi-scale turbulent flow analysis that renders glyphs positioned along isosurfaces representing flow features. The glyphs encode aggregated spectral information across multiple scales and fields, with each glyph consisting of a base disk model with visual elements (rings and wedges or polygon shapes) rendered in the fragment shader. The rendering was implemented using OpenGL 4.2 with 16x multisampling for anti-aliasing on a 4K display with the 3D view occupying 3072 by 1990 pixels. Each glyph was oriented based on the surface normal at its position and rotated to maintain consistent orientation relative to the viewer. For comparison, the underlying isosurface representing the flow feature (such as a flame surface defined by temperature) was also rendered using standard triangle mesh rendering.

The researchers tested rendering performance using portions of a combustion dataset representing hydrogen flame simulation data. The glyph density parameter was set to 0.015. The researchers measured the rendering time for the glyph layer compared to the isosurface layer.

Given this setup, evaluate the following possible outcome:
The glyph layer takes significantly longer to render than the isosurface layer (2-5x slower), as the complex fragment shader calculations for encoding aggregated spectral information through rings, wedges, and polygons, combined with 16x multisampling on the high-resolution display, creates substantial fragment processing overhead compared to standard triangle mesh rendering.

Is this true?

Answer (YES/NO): NO